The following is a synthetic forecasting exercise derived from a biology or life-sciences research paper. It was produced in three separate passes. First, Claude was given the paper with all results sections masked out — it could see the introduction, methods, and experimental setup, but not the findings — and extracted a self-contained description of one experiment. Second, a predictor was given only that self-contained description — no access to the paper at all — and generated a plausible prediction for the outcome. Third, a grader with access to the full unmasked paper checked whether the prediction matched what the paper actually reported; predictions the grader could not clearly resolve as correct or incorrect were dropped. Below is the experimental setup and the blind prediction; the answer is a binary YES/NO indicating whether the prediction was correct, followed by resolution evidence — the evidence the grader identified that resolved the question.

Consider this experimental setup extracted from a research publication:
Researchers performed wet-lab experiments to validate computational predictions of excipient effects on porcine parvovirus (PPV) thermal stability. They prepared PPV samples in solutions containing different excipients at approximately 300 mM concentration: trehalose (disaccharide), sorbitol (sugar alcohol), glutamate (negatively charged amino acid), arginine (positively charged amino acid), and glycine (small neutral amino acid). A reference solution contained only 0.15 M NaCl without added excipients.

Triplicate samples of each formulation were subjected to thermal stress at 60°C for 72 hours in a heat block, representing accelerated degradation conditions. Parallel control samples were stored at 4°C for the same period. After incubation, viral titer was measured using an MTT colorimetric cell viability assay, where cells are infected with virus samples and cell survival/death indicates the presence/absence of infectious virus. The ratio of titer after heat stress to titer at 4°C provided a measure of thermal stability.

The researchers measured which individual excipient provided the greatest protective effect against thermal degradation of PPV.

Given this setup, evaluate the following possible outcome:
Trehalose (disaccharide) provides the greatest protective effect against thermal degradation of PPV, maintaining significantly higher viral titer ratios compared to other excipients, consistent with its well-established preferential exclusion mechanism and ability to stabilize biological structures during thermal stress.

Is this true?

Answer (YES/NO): NO